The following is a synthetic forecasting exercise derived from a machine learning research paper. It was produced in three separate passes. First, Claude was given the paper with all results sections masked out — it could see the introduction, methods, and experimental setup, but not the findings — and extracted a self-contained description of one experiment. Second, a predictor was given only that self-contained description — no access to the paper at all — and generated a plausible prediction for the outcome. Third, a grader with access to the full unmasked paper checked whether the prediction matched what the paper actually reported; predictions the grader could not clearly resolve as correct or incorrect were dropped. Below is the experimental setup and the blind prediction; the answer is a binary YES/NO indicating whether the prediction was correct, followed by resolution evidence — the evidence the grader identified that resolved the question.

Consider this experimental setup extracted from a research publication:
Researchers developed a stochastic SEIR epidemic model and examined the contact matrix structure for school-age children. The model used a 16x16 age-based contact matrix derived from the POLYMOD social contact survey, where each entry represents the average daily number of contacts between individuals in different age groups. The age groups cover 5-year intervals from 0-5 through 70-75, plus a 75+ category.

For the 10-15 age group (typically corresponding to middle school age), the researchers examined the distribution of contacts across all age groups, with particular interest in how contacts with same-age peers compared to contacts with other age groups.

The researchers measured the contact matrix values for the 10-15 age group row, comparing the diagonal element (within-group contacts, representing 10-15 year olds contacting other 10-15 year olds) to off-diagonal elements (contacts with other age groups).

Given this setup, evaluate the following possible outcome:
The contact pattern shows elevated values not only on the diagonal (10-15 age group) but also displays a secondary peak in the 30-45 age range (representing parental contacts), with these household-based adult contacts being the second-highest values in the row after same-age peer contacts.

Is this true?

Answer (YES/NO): NO